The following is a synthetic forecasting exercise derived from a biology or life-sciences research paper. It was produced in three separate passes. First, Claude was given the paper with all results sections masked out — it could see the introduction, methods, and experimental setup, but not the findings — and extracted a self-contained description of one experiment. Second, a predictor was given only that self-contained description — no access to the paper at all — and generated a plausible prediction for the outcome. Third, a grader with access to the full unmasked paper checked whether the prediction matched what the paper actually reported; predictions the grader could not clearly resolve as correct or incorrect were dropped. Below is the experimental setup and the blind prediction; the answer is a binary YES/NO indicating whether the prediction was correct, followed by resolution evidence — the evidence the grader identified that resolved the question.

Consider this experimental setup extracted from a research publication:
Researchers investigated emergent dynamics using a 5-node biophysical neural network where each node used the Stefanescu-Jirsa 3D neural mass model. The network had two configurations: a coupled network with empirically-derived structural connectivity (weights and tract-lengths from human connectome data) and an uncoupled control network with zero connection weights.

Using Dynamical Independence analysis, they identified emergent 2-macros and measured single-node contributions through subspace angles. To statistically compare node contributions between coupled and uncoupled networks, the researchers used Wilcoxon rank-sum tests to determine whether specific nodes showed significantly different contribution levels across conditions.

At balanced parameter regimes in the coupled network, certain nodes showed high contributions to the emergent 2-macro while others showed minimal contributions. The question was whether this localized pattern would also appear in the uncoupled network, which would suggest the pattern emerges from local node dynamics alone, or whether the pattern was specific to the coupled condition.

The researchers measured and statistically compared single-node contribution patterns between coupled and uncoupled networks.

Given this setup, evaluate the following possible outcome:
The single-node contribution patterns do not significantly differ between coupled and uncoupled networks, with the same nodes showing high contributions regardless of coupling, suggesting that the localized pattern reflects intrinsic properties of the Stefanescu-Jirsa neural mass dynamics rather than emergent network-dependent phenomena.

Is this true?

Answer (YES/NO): NO